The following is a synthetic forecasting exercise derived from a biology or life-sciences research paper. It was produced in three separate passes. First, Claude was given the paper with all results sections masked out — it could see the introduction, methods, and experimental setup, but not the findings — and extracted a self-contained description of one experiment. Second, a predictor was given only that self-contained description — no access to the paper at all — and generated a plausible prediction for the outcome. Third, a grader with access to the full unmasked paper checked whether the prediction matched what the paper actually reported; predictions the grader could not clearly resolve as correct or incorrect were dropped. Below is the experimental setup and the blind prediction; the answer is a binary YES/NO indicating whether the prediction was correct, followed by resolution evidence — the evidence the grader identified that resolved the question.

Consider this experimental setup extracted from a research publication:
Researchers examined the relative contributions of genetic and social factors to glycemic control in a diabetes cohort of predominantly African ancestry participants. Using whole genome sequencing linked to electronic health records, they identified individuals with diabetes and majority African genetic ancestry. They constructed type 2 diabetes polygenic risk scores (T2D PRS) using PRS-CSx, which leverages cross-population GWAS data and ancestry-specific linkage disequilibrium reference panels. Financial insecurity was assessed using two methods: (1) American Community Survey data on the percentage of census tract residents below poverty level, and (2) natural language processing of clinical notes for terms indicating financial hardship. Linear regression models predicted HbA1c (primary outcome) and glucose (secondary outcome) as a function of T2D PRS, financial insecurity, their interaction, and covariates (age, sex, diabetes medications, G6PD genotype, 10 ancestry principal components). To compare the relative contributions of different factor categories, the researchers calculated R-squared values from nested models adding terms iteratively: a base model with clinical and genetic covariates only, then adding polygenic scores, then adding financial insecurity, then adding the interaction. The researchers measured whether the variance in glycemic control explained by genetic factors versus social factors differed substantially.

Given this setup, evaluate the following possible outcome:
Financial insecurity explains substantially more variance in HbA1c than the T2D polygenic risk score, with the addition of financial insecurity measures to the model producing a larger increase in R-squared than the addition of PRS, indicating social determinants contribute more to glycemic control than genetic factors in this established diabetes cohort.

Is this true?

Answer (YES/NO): NO